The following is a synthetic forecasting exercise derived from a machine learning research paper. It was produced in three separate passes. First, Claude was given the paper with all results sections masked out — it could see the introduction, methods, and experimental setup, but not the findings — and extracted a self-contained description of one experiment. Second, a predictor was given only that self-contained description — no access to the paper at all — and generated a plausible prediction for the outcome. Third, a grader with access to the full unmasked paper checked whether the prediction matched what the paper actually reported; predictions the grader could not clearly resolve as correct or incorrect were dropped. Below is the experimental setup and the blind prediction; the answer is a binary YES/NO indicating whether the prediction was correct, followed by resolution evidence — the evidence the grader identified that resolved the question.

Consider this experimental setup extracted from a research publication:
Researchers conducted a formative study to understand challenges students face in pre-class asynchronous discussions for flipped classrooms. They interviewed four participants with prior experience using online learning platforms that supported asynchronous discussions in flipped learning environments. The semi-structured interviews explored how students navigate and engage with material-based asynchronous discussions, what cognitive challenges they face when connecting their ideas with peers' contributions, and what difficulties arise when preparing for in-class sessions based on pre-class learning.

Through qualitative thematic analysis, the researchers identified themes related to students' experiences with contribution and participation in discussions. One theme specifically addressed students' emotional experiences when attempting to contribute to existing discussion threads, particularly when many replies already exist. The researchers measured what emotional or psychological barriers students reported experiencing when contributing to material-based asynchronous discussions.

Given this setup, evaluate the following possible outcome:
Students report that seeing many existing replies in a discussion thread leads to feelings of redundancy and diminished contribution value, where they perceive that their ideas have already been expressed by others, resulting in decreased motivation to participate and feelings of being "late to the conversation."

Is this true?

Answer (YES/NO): YES